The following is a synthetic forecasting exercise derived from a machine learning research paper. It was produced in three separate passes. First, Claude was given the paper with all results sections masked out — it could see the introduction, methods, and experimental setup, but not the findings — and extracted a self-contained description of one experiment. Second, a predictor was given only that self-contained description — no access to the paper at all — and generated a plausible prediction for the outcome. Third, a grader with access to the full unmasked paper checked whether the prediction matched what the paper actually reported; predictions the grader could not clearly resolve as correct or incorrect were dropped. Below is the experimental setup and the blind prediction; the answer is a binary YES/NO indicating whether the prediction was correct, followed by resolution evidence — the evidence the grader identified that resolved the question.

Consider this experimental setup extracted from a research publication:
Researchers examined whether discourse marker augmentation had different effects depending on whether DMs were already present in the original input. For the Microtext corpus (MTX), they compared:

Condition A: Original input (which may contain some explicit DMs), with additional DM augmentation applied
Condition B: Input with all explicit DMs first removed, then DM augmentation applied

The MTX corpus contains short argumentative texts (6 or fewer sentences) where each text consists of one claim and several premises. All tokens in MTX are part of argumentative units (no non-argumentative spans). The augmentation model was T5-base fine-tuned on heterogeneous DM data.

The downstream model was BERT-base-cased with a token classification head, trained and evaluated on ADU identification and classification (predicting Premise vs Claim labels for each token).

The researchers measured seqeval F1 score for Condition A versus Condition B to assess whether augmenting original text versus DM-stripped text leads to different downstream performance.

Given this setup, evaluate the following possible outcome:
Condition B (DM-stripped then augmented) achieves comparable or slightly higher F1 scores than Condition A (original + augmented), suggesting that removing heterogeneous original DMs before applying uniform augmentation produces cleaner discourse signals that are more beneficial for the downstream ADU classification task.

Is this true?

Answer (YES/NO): NO